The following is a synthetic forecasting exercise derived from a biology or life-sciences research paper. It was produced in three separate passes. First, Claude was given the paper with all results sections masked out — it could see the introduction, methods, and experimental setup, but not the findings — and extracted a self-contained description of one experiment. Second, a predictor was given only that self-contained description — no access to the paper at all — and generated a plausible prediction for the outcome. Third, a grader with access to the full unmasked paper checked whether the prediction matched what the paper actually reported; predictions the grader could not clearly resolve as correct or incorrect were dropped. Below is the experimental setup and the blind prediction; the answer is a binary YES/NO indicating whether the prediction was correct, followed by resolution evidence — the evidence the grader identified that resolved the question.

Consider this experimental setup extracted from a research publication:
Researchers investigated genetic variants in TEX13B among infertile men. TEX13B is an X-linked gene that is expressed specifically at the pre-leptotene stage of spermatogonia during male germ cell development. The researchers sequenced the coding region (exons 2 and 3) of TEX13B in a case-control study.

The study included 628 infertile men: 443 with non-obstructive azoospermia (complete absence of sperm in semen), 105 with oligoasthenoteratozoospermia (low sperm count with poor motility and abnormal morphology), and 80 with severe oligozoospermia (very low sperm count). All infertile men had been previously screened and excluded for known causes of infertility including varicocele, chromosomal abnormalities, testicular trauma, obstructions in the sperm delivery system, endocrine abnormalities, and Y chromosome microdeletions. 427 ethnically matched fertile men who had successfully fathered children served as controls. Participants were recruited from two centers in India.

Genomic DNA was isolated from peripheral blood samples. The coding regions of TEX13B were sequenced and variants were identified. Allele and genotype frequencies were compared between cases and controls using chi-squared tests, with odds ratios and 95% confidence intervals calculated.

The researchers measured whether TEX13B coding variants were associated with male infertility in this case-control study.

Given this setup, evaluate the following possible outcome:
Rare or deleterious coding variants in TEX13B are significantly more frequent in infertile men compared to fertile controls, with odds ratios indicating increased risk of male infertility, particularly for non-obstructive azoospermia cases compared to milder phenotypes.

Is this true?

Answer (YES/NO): YES